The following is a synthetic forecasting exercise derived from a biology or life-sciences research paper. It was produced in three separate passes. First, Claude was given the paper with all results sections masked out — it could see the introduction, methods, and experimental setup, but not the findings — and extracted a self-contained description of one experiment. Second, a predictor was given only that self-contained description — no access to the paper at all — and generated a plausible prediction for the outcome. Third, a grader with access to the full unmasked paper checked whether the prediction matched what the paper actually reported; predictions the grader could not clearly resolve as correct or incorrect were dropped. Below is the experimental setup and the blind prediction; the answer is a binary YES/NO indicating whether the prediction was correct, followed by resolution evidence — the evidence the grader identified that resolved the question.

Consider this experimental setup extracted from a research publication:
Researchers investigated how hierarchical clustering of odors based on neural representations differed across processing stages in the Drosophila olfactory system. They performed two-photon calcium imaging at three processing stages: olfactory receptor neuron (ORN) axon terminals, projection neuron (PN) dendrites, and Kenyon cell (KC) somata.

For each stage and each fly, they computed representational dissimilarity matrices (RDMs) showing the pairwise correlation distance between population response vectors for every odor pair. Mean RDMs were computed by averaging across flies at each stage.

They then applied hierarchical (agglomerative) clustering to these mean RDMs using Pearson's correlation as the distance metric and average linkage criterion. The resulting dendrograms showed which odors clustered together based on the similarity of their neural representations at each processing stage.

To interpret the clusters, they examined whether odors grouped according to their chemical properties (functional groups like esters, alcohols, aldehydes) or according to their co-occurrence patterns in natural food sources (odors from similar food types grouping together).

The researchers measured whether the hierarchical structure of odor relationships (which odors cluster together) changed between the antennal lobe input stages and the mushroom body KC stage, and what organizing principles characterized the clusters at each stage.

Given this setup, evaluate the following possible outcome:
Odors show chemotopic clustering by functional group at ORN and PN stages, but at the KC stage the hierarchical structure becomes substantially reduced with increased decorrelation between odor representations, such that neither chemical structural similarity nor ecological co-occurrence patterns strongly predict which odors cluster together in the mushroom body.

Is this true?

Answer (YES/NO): NO